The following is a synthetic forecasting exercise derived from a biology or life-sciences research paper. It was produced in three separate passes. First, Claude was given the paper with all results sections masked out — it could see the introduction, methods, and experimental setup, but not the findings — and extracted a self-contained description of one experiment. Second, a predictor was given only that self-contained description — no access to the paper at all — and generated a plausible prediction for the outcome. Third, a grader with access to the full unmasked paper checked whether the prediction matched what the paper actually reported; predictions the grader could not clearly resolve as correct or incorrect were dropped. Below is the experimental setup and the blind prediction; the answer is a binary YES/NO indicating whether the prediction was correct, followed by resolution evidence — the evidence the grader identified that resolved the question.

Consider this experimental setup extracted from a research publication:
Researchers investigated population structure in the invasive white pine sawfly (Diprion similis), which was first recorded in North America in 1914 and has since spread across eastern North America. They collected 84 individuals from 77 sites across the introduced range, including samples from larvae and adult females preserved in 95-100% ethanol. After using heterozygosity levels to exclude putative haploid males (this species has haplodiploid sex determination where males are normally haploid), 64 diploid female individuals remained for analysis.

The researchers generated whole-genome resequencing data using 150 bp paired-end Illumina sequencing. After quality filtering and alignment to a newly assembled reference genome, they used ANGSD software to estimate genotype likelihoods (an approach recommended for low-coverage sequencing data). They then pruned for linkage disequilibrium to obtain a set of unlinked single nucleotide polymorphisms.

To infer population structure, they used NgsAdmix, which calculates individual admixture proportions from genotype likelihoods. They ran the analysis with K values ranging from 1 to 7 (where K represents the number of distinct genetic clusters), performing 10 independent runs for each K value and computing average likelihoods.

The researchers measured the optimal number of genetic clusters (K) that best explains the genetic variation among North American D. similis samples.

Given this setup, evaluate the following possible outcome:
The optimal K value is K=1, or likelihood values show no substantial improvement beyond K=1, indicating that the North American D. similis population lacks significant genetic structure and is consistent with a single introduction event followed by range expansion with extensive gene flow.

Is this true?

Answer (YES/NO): YES